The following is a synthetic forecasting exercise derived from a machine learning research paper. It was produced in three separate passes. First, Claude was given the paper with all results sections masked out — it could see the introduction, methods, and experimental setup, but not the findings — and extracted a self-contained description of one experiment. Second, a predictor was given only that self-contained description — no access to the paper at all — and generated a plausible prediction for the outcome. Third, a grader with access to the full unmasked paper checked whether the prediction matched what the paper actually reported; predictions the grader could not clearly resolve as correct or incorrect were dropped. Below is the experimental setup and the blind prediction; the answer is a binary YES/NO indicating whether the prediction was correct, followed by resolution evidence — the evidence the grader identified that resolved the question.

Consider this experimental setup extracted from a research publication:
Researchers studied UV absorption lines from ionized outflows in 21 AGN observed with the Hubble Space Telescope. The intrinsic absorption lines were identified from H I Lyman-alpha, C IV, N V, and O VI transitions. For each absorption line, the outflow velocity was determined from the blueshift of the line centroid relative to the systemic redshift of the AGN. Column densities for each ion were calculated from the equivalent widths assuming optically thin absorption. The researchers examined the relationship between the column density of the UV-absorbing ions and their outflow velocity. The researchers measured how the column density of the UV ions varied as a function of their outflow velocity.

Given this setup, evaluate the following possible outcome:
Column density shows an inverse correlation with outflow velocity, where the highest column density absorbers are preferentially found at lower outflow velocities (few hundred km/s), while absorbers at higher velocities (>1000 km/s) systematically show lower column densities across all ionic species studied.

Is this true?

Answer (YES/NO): YES